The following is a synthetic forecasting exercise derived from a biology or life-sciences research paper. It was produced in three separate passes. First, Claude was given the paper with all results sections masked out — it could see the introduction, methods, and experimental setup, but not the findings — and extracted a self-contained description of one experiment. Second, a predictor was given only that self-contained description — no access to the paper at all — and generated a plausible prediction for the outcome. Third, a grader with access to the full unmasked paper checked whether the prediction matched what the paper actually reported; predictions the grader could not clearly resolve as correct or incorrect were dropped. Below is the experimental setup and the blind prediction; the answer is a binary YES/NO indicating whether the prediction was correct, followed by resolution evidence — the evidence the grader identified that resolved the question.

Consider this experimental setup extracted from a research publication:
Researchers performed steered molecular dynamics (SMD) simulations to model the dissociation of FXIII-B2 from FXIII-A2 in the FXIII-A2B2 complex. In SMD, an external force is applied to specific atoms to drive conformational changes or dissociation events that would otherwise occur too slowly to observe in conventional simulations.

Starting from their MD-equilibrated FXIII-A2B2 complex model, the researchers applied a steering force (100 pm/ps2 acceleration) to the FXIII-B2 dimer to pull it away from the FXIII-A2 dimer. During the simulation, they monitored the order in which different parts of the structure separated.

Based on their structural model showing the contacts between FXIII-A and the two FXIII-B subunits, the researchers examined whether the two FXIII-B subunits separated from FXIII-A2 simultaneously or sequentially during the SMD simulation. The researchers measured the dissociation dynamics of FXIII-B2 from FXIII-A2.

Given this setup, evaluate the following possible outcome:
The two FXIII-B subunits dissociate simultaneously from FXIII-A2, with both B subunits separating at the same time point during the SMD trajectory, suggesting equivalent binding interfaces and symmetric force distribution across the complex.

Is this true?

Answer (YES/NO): NO